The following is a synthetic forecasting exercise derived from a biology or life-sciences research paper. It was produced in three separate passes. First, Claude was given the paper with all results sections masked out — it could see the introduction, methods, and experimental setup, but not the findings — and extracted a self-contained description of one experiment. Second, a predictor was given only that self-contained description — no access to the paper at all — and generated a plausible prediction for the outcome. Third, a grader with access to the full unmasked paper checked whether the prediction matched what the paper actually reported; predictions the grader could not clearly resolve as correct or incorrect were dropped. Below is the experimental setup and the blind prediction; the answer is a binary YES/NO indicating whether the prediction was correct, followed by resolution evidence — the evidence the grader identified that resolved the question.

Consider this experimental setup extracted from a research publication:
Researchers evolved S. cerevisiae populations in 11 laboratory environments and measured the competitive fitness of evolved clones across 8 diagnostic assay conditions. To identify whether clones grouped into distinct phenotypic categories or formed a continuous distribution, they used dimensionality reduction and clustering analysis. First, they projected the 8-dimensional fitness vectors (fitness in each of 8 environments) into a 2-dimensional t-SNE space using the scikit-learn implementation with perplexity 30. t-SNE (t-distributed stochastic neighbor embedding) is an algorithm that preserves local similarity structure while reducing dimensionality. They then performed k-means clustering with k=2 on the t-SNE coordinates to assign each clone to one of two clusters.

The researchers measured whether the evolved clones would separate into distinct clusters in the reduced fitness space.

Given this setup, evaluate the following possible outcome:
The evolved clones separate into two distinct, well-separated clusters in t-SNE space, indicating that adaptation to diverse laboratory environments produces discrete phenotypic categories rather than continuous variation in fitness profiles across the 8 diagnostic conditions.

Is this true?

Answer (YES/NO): YES